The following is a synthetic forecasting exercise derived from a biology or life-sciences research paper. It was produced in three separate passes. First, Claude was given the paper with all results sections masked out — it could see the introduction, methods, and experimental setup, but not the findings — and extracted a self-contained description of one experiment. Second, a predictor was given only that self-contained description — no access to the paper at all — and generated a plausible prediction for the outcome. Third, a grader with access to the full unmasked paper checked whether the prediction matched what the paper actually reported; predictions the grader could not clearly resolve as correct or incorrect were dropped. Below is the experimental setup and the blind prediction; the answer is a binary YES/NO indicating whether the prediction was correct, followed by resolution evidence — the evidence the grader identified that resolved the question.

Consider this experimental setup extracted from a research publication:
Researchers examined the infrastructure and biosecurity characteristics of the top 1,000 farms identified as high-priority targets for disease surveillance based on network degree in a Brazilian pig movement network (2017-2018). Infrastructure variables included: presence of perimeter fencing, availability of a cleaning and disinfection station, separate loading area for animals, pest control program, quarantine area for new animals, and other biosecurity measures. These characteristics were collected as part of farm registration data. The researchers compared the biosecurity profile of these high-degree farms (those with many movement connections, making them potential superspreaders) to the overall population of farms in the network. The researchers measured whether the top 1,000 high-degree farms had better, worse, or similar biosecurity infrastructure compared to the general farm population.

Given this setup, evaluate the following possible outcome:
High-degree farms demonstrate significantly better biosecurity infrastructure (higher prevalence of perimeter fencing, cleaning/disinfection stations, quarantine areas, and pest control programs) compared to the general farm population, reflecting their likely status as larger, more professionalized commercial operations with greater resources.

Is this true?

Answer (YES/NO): NO